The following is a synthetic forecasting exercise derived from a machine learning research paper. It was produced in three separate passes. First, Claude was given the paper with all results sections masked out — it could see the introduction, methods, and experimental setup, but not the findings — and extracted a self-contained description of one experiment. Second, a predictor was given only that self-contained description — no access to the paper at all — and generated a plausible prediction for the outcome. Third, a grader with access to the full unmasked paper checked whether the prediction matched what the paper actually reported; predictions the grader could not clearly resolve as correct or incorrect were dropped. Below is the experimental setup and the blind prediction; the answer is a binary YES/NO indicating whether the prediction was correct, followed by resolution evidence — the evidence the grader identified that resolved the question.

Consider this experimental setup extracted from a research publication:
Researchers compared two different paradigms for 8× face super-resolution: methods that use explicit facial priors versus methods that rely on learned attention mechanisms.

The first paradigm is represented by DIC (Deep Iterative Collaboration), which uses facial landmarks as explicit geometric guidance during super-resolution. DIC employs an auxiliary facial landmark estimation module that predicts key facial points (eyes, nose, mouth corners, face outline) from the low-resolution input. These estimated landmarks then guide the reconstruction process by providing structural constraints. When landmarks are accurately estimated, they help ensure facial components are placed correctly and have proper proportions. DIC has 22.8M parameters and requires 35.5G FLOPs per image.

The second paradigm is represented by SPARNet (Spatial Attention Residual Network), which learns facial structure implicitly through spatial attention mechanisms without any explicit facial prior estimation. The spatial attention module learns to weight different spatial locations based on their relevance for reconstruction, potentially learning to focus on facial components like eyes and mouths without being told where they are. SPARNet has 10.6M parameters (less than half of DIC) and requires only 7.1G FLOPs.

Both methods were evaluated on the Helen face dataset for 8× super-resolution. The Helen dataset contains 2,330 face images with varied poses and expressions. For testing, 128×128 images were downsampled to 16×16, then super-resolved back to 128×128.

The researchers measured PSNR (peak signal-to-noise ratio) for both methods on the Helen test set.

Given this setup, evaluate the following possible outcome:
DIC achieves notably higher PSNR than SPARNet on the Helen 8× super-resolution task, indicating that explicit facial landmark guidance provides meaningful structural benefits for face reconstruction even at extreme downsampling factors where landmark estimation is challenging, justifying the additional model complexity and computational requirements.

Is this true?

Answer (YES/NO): NO